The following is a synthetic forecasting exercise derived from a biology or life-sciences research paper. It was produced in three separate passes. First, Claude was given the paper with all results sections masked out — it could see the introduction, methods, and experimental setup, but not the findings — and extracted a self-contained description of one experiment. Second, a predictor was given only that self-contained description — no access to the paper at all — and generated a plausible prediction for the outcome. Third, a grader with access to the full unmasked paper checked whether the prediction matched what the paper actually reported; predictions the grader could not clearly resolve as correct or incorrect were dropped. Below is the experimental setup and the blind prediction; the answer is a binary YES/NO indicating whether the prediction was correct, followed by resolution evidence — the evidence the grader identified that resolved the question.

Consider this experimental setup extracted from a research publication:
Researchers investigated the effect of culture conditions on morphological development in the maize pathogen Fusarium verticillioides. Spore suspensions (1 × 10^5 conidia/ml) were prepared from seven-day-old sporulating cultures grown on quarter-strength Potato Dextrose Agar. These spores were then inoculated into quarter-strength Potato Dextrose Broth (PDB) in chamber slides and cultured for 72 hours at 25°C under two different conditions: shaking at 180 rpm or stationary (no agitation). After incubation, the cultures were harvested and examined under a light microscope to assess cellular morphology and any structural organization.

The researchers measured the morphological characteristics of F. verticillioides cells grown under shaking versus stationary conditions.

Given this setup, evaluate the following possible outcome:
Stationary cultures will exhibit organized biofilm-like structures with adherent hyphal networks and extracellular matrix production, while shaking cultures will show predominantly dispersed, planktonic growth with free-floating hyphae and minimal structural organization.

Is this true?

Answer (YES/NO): YES